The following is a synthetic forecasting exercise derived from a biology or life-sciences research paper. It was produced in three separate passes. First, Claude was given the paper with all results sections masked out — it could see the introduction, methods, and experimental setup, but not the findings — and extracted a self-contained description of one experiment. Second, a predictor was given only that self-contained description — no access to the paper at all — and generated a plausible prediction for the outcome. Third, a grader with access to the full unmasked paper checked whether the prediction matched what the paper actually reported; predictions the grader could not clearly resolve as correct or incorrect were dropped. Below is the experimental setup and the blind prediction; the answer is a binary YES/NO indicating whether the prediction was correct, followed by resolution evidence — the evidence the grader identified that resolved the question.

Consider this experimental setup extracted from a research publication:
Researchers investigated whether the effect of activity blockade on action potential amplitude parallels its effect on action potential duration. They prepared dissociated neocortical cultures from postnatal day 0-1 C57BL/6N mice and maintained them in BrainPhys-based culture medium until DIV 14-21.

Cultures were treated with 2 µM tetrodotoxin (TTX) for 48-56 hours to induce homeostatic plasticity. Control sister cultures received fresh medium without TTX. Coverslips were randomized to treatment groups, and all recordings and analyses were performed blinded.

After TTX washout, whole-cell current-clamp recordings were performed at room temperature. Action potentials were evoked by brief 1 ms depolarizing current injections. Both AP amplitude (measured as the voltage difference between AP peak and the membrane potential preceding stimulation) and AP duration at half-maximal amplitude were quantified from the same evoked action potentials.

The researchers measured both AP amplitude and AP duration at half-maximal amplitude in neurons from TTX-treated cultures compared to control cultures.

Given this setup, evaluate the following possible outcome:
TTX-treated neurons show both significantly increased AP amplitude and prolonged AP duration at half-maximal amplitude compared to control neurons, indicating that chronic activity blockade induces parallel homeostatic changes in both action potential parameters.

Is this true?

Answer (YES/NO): NO